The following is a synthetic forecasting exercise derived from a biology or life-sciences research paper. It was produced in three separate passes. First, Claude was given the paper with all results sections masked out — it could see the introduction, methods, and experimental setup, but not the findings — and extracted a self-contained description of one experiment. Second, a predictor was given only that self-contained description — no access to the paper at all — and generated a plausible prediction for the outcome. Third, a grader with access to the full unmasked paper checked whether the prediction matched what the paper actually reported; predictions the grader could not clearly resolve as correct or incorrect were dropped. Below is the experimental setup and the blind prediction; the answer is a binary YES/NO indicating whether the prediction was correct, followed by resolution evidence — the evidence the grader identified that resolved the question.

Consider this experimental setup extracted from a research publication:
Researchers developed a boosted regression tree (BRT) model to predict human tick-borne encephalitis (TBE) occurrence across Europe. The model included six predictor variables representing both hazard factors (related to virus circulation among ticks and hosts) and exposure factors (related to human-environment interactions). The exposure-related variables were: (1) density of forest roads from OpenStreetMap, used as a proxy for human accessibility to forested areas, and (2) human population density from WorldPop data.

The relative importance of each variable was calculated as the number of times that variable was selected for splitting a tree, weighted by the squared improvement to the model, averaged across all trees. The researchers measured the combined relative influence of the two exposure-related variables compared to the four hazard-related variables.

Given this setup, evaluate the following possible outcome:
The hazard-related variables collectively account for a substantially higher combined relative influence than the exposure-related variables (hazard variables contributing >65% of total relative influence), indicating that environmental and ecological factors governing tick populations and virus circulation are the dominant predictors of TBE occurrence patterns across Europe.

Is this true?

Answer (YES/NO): YES